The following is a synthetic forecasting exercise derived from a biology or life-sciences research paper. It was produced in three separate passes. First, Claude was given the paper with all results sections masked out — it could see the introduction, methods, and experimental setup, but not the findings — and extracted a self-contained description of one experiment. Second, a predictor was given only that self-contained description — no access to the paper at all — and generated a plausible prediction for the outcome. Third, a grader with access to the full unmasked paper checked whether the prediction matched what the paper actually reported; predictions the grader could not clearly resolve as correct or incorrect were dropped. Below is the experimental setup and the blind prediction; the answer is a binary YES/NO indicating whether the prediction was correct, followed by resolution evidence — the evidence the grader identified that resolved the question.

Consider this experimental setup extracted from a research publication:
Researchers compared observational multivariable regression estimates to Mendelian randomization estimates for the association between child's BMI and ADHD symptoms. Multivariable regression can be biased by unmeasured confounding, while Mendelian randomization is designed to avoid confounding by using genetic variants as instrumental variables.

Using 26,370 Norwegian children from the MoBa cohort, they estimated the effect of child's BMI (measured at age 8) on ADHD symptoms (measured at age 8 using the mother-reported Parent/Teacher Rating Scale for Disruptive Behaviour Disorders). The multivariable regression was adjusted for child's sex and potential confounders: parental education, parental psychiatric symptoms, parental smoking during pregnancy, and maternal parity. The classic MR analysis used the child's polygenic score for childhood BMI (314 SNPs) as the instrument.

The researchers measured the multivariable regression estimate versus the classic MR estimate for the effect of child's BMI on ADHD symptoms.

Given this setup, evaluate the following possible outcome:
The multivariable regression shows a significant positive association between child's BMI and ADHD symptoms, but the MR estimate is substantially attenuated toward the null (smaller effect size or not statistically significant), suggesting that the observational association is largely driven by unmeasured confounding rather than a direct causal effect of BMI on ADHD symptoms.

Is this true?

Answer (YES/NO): NO